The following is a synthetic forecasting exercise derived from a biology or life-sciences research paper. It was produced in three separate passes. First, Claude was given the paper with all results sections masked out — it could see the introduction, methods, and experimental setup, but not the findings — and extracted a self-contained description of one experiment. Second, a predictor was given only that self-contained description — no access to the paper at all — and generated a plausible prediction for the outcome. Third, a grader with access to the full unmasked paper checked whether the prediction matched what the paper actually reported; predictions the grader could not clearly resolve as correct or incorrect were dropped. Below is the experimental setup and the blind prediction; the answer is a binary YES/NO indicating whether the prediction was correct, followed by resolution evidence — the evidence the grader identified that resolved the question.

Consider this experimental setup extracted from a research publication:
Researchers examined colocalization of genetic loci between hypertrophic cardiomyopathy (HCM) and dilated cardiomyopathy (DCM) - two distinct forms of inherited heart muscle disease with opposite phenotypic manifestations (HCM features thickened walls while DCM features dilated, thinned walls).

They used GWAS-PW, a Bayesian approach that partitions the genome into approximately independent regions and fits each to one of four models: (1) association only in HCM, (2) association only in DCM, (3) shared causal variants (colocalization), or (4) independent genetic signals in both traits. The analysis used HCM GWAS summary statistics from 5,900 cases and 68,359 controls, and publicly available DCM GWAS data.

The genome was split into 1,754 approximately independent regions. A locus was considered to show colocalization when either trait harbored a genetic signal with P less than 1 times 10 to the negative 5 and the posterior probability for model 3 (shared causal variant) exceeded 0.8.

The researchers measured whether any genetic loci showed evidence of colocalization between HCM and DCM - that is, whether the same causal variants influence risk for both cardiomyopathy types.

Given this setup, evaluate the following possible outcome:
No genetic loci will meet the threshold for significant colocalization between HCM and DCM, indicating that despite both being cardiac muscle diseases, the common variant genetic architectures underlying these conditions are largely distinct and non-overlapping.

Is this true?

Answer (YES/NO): NO